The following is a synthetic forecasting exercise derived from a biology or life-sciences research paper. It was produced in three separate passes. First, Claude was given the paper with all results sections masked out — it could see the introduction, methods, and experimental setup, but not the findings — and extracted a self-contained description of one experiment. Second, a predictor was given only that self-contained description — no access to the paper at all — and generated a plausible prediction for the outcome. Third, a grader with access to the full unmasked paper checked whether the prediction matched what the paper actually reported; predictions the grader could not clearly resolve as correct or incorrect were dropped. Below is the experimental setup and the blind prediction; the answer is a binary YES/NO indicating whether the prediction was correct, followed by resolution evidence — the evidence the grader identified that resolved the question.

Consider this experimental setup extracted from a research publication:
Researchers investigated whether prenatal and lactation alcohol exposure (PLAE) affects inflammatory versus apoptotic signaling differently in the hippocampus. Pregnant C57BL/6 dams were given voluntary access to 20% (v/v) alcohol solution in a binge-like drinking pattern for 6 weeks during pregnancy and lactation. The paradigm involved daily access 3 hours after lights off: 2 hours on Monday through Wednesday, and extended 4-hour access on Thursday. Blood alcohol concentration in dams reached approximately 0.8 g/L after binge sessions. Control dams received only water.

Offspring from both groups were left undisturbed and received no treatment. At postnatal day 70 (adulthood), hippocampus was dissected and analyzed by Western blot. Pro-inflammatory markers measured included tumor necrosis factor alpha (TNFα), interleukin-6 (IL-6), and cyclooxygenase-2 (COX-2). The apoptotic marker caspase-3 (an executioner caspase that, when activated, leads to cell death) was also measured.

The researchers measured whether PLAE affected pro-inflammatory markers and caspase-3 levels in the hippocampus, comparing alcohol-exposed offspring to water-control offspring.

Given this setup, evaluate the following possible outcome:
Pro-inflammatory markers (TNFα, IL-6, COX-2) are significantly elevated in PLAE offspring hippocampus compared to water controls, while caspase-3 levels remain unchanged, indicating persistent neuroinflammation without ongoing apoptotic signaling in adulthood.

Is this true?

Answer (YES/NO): YES